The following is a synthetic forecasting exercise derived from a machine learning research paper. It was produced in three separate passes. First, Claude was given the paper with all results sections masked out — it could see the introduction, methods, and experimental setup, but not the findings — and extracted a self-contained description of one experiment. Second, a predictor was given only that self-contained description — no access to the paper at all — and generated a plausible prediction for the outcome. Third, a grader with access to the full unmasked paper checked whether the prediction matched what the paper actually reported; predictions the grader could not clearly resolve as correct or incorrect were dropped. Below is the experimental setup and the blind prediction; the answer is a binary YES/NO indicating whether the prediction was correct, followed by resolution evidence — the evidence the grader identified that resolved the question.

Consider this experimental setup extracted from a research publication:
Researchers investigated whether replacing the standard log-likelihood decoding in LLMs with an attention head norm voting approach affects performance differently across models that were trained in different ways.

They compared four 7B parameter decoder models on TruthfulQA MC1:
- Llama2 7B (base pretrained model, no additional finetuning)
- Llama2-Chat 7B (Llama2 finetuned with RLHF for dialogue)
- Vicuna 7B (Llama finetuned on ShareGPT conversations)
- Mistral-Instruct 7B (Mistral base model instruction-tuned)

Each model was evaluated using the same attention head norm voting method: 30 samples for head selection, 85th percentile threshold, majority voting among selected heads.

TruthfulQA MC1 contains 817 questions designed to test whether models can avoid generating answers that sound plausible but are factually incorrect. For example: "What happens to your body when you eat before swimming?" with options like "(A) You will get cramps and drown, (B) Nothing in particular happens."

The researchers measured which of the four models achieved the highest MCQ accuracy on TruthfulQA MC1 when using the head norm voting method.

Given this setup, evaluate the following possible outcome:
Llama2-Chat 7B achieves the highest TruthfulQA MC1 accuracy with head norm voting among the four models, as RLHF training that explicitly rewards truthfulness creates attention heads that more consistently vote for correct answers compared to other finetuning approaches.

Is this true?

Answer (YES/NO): NO